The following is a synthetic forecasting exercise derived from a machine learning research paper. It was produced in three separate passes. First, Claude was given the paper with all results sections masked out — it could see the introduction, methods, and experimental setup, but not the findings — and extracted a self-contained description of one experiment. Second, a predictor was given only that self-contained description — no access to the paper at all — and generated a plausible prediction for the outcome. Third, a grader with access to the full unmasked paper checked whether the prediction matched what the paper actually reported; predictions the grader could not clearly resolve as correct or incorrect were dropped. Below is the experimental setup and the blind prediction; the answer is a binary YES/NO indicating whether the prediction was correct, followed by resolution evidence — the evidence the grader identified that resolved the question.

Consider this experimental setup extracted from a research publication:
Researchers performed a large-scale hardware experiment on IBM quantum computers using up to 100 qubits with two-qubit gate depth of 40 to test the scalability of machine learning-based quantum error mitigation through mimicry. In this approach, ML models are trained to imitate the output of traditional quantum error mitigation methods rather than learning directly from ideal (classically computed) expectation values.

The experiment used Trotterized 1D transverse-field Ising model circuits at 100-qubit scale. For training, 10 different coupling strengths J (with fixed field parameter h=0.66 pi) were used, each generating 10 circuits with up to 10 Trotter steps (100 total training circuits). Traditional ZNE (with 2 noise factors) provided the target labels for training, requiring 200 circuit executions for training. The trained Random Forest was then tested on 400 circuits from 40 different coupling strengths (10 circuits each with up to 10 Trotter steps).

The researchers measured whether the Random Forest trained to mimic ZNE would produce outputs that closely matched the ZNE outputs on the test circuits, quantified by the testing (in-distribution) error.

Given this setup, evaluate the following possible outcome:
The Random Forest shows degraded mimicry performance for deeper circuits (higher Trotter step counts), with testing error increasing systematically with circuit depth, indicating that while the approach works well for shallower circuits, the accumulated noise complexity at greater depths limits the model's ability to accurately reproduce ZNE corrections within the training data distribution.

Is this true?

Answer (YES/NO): NO